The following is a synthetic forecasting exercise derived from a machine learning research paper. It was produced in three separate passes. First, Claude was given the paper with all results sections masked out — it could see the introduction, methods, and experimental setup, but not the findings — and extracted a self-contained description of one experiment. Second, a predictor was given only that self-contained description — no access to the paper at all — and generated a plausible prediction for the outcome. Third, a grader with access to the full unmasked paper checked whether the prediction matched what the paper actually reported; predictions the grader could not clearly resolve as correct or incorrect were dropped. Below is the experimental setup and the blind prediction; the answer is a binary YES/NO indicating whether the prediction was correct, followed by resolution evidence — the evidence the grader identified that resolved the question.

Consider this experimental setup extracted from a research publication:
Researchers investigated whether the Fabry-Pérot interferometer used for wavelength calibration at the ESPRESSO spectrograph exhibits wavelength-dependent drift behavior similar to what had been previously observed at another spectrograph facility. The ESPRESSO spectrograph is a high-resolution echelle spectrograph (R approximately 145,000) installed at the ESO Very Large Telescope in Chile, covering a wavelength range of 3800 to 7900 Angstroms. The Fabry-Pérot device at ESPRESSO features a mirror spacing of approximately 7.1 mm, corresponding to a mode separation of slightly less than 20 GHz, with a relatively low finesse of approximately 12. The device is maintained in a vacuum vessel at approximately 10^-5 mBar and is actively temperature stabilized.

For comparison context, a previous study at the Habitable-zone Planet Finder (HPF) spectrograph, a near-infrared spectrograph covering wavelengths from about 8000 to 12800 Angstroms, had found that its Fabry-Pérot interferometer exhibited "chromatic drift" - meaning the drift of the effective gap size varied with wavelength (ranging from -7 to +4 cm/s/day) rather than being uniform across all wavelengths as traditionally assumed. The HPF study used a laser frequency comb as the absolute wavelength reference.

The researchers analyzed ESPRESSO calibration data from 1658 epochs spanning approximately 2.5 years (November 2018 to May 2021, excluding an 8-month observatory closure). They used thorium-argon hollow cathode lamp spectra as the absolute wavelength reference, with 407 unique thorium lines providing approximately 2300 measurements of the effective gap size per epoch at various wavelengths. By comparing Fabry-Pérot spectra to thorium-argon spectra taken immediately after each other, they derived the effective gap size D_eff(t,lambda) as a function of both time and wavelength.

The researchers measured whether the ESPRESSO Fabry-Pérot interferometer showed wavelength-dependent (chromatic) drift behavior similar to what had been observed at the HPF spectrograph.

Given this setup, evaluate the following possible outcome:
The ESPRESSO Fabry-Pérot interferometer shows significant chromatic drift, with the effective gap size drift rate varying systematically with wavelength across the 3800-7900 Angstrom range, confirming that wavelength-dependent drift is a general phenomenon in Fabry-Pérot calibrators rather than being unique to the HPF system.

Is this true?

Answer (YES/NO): YES